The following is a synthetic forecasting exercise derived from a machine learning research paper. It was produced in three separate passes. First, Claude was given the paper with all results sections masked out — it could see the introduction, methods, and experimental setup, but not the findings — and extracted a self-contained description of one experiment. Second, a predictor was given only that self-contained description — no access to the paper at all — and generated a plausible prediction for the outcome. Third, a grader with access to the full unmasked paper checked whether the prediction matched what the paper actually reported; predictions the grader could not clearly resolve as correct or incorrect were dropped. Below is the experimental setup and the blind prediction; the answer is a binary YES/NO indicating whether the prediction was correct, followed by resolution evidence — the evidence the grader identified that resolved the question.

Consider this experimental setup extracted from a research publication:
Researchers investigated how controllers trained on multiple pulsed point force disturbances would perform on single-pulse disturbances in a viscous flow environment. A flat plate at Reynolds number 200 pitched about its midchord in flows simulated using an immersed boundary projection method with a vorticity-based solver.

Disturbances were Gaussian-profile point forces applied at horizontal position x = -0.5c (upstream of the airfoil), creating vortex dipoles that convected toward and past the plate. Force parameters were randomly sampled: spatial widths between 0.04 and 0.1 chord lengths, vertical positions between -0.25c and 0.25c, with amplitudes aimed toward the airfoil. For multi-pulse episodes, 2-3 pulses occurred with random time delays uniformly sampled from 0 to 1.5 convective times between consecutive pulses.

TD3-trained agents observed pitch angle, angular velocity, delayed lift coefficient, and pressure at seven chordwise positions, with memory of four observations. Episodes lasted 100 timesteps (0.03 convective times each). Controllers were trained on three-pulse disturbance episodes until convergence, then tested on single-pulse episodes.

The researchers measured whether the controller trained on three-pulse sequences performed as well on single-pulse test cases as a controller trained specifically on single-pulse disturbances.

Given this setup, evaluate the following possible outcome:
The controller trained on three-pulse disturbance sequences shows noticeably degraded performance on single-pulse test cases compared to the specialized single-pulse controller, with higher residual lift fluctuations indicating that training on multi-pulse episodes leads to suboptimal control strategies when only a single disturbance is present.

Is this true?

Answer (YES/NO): NO